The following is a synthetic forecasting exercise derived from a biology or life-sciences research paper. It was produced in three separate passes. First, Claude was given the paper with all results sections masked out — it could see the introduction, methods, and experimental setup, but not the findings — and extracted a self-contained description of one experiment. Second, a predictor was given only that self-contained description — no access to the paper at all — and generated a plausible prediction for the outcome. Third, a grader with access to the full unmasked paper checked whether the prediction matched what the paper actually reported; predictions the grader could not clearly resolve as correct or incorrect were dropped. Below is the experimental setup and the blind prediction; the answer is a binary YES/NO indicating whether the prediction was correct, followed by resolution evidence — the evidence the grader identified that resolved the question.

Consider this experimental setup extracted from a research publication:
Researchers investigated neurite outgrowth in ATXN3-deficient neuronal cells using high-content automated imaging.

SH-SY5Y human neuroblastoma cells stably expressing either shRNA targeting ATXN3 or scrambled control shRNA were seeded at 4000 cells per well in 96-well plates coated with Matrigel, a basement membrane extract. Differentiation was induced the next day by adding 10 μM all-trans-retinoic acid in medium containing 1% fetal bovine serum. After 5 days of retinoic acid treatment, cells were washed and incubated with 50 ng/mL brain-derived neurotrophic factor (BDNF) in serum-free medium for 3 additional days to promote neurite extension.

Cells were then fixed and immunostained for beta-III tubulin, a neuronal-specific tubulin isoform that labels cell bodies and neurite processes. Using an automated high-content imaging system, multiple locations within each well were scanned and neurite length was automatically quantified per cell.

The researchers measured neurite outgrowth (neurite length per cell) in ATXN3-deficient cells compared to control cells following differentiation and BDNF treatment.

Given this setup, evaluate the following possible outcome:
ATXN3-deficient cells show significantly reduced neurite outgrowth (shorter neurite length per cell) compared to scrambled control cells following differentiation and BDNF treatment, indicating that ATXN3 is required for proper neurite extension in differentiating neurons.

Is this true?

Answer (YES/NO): YES